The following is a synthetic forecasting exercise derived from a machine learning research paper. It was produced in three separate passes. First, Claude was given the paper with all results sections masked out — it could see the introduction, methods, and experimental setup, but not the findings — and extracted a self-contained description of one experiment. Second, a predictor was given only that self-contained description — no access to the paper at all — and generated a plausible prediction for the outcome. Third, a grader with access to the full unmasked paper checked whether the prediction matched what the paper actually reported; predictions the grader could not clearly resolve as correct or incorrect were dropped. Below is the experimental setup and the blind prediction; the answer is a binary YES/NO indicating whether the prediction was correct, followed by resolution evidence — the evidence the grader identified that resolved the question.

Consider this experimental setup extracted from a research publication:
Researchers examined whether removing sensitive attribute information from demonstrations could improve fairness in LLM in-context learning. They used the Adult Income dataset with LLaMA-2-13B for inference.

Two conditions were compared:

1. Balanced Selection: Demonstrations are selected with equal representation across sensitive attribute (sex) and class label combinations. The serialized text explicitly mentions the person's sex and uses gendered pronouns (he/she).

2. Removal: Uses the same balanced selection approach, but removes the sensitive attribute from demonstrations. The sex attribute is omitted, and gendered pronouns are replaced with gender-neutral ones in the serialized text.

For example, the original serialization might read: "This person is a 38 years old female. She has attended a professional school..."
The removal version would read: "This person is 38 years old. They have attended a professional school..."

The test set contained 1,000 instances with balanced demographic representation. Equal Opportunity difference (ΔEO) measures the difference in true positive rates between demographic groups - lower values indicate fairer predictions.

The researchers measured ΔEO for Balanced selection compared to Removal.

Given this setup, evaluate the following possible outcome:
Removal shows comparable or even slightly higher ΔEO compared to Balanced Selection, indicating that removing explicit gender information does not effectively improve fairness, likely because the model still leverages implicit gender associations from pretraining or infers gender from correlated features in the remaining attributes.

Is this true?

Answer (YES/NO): YES